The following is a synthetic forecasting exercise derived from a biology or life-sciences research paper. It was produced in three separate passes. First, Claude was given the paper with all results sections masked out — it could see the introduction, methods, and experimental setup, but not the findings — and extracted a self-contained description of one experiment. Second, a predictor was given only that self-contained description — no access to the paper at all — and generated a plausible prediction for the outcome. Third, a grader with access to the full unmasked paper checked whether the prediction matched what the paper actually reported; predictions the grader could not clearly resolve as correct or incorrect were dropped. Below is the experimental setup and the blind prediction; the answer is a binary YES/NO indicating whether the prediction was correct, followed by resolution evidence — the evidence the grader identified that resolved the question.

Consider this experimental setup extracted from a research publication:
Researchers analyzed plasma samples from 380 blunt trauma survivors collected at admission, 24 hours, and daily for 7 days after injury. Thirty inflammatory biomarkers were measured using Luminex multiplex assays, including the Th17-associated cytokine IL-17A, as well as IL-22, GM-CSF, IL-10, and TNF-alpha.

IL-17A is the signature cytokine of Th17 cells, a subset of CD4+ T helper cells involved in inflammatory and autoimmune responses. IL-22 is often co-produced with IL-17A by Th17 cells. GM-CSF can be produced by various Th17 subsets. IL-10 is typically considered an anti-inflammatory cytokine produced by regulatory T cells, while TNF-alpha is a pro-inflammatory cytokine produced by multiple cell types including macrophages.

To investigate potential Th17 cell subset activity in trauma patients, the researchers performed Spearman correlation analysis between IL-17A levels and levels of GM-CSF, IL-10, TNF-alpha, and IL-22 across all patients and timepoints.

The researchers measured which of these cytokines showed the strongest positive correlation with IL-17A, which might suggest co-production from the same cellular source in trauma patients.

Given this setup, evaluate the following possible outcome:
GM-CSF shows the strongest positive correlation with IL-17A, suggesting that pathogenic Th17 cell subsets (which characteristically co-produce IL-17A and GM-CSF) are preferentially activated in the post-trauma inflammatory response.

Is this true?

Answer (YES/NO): NO